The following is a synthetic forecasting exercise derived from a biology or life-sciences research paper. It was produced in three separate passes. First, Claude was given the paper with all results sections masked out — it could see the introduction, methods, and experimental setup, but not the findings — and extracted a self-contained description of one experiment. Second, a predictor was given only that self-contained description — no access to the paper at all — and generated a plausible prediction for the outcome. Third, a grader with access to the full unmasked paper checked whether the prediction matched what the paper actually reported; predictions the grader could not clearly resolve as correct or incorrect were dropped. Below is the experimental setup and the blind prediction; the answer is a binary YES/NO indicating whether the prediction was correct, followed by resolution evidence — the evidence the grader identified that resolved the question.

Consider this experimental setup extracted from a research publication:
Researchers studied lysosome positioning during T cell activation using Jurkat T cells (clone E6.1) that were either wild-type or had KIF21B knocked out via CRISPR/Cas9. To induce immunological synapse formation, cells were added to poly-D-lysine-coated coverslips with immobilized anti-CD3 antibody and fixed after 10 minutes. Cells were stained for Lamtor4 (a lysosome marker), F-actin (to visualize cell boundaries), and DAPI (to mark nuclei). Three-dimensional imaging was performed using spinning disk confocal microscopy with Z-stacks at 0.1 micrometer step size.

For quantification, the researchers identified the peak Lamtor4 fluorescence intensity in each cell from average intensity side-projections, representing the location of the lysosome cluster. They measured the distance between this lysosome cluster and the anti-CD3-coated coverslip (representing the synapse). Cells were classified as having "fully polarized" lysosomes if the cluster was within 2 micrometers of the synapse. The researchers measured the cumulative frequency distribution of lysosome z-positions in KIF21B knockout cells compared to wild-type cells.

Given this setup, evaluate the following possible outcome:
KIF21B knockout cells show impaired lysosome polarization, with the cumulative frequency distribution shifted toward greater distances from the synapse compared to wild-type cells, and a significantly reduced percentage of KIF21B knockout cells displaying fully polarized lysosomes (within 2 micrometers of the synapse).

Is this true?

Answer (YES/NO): YES